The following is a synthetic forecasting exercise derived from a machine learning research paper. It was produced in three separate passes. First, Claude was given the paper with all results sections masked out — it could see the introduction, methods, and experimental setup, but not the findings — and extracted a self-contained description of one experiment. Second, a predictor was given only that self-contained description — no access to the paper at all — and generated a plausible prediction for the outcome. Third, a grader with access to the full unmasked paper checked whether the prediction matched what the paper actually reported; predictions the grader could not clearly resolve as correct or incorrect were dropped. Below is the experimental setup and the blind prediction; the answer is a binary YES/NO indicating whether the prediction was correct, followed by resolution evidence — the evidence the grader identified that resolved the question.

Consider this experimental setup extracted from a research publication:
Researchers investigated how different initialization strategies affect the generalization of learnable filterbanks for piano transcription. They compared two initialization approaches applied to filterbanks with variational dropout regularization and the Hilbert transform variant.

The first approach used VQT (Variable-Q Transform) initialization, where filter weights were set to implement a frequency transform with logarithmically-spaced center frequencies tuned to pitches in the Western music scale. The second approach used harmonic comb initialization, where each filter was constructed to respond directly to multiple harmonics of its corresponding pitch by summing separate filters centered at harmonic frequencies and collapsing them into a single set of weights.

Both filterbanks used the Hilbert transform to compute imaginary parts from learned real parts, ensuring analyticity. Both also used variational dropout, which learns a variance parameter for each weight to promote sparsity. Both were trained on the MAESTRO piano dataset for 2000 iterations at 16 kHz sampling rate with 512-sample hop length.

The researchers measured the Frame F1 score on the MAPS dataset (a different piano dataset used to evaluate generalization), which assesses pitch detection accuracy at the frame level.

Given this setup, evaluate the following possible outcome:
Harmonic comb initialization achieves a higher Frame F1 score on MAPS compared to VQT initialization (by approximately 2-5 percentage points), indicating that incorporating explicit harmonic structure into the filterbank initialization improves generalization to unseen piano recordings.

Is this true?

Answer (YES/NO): NO